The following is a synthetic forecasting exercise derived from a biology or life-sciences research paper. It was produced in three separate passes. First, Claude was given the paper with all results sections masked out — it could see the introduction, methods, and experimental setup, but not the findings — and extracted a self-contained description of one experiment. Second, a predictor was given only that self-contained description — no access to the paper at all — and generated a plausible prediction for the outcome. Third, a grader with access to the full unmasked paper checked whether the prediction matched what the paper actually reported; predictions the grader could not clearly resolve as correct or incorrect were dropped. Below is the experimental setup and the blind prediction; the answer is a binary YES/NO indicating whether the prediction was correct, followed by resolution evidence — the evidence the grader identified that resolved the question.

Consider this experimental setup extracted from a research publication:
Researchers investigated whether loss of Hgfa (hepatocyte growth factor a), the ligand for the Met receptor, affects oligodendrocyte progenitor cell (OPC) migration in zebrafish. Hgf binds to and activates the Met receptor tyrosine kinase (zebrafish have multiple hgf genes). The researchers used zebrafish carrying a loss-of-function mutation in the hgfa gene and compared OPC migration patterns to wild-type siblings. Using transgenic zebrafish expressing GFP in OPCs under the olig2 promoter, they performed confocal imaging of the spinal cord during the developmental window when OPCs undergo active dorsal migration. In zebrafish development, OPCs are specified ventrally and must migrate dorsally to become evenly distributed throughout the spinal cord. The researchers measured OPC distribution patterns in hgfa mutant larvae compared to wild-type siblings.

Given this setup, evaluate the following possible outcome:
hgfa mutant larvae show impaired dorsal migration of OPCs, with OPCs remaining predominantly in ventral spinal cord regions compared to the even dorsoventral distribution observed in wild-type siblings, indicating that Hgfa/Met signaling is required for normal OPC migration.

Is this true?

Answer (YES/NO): NO